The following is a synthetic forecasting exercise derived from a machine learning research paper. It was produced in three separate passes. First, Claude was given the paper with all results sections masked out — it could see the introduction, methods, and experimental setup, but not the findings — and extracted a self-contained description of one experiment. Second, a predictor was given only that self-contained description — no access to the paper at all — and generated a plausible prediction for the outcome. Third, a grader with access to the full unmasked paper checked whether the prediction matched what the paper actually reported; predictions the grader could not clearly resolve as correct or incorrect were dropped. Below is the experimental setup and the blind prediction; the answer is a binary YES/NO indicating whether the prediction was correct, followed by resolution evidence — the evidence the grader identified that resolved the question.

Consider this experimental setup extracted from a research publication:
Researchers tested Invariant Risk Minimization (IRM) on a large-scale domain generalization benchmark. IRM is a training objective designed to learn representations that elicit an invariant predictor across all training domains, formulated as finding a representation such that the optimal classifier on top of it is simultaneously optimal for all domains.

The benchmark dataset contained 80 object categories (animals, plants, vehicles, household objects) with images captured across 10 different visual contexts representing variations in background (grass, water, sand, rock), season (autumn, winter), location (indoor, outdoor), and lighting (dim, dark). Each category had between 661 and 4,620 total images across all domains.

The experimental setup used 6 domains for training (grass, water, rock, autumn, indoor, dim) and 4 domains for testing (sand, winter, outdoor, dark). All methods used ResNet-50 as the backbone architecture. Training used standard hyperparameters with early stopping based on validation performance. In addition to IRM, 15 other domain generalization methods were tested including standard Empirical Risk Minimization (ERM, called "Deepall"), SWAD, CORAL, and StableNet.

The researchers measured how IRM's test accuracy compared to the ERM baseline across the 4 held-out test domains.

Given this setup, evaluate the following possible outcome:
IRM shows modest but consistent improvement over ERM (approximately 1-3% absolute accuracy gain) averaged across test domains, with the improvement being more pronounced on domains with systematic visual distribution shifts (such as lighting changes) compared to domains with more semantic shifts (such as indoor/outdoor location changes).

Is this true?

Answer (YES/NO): NO